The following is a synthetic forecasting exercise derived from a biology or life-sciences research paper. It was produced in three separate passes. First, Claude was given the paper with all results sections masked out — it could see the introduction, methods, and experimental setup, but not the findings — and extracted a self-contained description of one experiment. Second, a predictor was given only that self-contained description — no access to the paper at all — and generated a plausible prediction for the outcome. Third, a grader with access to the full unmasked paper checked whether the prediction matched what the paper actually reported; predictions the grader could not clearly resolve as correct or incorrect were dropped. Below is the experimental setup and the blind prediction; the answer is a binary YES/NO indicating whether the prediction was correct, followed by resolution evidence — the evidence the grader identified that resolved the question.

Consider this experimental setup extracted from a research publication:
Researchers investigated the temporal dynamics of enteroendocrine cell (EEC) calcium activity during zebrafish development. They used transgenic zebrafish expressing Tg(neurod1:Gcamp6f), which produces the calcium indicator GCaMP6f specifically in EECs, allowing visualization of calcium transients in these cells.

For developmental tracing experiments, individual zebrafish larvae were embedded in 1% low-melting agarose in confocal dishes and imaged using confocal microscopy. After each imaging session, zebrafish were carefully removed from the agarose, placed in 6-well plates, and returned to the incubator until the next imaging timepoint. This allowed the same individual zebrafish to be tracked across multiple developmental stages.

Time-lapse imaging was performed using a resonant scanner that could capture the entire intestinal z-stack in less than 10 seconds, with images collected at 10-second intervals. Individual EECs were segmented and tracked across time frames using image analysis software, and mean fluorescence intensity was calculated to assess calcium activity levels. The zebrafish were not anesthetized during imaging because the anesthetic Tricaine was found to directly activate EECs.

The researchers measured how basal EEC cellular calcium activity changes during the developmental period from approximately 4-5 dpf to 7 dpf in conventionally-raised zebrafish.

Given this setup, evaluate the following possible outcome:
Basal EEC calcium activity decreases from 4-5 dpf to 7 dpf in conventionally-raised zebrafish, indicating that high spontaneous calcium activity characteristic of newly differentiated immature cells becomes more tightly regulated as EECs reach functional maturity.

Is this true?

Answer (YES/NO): YES